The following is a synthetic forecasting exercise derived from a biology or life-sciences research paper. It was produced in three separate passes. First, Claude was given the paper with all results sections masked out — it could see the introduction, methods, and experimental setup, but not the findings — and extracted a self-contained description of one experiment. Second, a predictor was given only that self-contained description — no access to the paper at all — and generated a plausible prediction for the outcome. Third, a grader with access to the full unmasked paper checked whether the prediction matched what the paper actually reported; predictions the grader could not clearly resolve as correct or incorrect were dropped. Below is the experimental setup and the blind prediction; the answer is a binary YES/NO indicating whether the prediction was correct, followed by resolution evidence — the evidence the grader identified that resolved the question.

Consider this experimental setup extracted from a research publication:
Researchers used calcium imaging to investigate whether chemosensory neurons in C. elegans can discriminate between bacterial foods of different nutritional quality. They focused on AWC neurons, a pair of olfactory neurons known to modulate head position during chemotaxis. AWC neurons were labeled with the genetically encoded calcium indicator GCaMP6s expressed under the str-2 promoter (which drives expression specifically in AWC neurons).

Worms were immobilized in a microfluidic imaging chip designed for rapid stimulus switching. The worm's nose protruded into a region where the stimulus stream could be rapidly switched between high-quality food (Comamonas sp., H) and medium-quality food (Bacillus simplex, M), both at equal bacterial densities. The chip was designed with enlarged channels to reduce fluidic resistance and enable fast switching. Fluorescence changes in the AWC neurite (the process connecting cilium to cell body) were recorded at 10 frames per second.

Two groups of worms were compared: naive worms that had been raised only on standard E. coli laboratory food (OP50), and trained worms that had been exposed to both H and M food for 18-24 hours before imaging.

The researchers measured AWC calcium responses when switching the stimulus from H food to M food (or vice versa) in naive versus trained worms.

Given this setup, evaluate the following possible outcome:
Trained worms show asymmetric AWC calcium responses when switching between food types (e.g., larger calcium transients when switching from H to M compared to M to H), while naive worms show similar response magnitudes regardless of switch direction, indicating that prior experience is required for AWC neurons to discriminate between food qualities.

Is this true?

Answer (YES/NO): NO